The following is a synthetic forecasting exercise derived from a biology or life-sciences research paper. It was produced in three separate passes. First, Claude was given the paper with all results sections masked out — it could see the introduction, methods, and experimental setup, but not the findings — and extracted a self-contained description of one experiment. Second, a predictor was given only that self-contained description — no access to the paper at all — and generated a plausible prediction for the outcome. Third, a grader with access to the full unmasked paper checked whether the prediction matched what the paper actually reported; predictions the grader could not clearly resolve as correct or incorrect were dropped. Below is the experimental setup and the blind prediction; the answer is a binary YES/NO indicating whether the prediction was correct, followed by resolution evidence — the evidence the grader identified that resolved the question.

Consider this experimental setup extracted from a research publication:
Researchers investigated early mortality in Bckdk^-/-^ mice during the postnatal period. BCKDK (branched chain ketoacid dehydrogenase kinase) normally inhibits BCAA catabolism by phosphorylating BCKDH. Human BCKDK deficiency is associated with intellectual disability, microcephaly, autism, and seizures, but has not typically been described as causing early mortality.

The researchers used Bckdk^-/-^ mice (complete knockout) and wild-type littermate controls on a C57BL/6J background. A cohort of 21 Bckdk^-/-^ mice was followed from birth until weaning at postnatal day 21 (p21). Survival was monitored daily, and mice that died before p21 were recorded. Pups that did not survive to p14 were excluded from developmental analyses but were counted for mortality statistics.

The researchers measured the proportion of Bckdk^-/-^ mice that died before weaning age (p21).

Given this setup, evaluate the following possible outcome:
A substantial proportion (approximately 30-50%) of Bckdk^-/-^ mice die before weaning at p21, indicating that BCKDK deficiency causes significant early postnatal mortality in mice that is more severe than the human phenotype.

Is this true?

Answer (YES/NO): YES